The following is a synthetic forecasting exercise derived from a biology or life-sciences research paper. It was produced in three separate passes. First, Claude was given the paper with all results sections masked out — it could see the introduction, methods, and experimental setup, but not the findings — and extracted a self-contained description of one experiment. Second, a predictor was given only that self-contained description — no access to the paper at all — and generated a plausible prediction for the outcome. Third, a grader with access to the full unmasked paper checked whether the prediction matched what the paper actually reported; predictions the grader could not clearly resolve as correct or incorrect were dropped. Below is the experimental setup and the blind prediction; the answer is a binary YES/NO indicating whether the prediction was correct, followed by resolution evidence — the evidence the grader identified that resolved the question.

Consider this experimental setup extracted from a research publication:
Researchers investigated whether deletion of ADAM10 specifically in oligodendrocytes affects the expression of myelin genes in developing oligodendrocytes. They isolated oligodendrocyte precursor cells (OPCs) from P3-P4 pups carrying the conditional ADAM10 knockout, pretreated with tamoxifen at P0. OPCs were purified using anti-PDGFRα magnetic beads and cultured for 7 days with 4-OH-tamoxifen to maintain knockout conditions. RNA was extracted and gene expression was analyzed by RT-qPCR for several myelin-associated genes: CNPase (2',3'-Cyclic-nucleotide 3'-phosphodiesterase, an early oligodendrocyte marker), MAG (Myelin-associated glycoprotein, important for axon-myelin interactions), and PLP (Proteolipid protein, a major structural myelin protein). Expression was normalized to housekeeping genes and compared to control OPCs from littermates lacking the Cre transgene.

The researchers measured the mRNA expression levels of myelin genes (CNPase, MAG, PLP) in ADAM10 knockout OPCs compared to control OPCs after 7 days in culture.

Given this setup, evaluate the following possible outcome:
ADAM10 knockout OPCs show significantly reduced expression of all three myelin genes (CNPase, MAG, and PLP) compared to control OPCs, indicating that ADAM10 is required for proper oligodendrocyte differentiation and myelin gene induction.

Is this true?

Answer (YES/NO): NO